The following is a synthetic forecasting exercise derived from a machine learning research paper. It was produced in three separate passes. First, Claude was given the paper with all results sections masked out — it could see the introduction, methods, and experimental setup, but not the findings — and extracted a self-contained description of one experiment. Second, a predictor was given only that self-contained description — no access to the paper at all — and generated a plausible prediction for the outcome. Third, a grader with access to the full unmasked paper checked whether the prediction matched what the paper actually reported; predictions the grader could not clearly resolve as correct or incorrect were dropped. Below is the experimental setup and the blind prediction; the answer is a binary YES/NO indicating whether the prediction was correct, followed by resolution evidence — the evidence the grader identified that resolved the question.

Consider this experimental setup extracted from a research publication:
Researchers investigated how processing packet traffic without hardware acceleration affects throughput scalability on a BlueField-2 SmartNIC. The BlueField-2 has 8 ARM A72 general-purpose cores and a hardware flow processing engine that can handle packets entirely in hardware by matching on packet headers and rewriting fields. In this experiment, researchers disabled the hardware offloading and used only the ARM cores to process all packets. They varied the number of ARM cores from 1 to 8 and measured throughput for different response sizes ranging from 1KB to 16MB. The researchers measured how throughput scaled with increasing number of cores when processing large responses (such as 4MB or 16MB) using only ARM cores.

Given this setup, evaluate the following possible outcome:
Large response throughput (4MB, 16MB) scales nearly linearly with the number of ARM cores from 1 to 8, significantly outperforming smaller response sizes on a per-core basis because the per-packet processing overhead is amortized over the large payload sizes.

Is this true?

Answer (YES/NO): NO